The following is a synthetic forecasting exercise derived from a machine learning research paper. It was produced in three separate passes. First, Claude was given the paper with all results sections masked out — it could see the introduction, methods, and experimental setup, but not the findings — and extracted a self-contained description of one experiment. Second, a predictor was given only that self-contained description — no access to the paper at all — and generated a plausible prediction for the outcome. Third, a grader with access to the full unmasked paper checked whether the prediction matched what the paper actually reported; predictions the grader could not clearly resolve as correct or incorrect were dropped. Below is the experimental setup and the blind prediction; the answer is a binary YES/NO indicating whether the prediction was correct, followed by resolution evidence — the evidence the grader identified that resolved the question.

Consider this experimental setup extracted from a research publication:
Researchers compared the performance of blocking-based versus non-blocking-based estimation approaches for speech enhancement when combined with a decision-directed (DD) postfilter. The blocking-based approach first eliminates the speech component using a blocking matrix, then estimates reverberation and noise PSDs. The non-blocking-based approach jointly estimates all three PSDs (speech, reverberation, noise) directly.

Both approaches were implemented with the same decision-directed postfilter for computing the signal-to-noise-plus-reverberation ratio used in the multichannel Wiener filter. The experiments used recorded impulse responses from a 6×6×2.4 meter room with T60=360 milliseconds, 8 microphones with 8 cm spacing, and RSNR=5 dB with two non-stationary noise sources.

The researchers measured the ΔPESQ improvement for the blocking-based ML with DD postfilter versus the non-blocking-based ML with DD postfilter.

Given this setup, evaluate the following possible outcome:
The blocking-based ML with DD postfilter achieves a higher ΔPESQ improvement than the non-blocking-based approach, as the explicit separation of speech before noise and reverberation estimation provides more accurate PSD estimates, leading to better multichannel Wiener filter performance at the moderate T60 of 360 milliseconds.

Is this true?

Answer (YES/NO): NO